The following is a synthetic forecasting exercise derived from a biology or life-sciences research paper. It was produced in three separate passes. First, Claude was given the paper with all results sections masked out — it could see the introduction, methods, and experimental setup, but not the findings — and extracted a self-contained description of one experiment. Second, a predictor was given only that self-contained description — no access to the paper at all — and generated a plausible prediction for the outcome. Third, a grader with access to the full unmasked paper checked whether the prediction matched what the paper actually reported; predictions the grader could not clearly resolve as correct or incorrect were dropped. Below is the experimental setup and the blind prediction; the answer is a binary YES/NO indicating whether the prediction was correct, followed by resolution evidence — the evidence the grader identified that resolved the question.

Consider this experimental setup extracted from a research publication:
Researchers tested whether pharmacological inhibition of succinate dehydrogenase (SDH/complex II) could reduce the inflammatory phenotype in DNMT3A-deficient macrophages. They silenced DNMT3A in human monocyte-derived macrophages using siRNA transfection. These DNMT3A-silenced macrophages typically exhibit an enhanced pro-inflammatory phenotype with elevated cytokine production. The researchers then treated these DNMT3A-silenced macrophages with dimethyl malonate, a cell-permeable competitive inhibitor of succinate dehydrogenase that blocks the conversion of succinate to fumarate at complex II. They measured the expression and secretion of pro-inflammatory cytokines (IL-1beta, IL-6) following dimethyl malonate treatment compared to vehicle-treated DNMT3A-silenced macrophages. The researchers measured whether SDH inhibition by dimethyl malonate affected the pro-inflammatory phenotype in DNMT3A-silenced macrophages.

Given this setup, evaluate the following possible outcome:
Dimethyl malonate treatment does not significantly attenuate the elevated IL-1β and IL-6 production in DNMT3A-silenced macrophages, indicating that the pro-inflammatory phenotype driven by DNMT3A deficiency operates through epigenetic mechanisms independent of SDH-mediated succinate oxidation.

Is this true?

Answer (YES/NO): NO